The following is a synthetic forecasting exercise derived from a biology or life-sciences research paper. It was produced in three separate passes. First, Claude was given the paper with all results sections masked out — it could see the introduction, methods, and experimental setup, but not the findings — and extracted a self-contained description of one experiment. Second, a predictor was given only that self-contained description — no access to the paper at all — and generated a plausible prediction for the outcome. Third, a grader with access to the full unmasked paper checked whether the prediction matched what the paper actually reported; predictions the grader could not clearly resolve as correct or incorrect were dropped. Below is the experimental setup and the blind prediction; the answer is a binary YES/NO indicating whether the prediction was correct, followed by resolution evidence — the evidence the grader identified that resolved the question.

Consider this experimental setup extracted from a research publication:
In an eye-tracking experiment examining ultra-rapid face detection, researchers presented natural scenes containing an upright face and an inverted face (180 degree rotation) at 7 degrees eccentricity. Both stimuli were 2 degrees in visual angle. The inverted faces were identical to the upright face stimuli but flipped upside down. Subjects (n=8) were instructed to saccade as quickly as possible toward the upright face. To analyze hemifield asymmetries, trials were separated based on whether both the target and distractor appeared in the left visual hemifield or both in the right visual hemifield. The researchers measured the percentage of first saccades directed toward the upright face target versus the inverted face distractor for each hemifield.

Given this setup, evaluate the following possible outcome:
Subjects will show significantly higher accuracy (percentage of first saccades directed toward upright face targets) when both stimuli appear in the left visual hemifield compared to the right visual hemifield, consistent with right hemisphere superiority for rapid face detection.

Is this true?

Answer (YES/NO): YES